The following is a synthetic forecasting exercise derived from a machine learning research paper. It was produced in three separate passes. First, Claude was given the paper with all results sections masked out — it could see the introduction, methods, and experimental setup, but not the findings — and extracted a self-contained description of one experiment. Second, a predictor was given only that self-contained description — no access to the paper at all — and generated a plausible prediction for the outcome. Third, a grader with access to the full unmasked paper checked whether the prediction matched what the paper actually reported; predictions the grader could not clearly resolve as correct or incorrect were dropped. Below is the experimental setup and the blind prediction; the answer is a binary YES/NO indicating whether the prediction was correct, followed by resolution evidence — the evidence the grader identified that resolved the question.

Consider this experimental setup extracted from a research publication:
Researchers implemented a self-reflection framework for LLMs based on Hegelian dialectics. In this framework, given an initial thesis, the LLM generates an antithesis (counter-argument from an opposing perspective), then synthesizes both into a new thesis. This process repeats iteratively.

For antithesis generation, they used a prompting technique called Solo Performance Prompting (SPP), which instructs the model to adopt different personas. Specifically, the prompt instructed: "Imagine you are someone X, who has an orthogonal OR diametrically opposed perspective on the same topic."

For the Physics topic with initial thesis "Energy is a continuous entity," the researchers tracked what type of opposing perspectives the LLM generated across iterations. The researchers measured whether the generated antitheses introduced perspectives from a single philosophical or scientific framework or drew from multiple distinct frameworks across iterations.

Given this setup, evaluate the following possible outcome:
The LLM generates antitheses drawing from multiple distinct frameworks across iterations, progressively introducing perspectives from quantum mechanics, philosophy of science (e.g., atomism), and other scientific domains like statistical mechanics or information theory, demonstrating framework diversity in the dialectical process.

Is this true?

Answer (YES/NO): NO